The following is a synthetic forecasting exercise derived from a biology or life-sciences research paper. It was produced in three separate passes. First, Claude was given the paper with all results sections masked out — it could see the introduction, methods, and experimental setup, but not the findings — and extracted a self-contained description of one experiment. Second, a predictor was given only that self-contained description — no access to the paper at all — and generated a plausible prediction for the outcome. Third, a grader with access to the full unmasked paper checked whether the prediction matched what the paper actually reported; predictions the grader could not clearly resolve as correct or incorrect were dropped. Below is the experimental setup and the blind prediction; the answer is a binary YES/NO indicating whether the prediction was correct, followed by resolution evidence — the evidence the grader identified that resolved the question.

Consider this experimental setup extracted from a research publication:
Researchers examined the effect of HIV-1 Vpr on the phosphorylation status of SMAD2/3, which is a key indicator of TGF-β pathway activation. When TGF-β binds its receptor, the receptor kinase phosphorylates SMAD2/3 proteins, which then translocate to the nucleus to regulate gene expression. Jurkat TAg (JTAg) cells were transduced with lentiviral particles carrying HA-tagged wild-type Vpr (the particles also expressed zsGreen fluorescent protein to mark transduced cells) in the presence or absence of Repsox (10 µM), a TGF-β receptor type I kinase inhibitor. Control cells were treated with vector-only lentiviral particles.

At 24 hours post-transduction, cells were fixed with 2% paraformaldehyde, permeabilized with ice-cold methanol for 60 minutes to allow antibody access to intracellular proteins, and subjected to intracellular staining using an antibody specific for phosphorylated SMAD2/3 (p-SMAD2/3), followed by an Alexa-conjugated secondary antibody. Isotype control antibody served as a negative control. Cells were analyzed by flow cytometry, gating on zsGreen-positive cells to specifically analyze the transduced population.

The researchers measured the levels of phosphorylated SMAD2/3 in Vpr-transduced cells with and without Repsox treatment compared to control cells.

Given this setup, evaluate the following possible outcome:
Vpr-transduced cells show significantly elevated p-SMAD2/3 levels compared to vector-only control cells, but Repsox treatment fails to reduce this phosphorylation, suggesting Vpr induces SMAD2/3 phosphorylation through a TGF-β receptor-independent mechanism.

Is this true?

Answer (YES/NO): NO